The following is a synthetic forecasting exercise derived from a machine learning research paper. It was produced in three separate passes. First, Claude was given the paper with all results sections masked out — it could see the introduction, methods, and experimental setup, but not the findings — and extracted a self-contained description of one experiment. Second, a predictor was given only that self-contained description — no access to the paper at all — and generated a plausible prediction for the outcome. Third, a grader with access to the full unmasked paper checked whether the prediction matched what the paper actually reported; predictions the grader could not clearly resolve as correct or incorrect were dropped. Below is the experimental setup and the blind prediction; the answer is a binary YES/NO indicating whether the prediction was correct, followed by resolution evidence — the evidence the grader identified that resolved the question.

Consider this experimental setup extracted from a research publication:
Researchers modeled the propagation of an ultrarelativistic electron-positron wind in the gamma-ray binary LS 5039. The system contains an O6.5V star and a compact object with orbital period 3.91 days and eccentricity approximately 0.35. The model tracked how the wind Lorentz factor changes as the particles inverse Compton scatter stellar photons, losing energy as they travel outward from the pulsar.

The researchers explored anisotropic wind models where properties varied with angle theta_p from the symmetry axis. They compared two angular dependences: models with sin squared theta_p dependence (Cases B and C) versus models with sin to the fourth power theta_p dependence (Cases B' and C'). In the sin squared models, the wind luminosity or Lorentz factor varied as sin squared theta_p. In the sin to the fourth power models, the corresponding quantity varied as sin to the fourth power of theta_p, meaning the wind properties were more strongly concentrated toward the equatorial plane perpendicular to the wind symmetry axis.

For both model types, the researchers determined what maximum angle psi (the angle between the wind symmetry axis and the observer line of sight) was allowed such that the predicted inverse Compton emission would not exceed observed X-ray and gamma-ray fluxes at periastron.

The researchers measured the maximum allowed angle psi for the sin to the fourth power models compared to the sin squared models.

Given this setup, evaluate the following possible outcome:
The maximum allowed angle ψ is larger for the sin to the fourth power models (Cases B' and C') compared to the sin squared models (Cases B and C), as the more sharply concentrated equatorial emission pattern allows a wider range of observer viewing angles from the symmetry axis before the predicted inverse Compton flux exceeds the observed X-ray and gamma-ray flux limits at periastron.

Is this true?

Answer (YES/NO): YES